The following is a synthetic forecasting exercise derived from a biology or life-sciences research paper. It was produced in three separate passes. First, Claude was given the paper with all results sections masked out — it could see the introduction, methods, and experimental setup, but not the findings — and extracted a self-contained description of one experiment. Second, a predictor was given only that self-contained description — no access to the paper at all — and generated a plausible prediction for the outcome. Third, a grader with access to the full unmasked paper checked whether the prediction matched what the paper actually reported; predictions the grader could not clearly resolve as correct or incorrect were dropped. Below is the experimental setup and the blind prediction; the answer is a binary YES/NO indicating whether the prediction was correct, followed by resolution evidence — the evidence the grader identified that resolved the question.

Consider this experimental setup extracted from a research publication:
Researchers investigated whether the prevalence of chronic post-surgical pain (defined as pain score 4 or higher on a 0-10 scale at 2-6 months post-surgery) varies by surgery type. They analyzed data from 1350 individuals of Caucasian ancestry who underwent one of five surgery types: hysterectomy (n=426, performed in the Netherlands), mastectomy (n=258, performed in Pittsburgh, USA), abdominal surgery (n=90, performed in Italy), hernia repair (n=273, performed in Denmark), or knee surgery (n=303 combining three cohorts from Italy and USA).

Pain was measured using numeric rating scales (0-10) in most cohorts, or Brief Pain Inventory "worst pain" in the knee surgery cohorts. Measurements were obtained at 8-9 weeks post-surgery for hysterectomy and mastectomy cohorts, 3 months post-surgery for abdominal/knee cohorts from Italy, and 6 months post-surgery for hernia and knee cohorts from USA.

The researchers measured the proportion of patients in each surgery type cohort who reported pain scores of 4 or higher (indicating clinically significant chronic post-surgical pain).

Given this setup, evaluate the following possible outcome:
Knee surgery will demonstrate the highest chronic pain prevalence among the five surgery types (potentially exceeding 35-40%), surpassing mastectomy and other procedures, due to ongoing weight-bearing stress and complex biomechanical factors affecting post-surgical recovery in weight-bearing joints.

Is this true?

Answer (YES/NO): NO